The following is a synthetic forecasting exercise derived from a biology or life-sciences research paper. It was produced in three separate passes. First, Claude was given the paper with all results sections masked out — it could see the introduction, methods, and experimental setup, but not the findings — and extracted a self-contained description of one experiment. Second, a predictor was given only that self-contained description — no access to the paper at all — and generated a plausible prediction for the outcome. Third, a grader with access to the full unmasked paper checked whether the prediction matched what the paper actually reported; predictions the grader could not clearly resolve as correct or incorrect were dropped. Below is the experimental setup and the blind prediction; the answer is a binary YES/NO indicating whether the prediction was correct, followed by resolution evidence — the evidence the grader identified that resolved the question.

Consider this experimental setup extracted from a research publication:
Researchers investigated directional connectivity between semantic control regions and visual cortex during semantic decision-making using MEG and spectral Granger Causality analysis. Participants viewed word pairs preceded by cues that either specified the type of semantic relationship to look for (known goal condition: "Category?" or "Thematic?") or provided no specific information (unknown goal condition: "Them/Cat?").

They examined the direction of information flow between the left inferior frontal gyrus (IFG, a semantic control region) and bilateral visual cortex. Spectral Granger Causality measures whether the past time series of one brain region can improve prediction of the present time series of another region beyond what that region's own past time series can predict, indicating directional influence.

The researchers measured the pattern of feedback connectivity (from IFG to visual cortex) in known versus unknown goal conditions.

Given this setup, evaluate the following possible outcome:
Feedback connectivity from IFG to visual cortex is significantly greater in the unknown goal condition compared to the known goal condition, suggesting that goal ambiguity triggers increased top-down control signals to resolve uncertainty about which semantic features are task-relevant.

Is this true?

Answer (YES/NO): NO